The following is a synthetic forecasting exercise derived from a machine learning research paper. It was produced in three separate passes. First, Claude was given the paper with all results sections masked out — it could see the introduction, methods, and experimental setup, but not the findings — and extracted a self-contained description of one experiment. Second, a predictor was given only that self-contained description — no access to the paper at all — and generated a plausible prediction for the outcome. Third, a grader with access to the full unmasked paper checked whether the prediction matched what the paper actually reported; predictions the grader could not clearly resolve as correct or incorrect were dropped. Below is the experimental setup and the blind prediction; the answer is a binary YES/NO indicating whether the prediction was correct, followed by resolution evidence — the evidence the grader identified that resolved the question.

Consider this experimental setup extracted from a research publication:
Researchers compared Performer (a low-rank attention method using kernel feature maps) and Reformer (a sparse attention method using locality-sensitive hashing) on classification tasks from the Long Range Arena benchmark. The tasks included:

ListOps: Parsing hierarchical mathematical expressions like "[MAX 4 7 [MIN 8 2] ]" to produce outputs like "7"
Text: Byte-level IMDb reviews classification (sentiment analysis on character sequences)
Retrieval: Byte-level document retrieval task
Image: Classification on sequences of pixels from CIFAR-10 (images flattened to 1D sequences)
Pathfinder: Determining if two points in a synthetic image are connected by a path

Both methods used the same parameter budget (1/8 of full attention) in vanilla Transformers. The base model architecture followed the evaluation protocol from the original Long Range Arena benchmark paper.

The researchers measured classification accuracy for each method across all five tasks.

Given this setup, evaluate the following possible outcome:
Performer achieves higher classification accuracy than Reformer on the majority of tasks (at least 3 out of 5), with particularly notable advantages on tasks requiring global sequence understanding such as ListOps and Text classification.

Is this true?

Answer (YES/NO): NO